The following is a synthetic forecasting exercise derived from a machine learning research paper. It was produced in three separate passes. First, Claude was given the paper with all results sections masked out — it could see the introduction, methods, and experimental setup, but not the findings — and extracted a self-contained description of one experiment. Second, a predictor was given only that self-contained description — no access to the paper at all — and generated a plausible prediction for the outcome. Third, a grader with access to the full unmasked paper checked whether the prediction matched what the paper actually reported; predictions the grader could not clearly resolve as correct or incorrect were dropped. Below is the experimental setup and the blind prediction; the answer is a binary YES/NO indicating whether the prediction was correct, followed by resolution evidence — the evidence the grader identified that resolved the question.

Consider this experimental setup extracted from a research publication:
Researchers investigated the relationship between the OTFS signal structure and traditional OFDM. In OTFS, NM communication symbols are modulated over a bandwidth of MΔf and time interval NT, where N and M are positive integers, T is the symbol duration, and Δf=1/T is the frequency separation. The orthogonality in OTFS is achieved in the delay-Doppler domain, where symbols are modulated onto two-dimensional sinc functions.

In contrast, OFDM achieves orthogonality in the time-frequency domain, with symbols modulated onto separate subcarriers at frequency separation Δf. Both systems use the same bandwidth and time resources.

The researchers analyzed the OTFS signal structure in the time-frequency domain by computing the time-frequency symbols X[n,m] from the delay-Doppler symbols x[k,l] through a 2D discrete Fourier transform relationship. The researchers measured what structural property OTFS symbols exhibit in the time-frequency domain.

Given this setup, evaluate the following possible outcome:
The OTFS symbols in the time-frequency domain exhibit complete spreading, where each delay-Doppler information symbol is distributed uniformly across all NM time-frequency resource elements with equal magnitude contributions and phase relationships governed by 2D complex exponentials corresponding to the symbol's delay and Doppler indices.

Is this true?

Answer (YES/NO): YES